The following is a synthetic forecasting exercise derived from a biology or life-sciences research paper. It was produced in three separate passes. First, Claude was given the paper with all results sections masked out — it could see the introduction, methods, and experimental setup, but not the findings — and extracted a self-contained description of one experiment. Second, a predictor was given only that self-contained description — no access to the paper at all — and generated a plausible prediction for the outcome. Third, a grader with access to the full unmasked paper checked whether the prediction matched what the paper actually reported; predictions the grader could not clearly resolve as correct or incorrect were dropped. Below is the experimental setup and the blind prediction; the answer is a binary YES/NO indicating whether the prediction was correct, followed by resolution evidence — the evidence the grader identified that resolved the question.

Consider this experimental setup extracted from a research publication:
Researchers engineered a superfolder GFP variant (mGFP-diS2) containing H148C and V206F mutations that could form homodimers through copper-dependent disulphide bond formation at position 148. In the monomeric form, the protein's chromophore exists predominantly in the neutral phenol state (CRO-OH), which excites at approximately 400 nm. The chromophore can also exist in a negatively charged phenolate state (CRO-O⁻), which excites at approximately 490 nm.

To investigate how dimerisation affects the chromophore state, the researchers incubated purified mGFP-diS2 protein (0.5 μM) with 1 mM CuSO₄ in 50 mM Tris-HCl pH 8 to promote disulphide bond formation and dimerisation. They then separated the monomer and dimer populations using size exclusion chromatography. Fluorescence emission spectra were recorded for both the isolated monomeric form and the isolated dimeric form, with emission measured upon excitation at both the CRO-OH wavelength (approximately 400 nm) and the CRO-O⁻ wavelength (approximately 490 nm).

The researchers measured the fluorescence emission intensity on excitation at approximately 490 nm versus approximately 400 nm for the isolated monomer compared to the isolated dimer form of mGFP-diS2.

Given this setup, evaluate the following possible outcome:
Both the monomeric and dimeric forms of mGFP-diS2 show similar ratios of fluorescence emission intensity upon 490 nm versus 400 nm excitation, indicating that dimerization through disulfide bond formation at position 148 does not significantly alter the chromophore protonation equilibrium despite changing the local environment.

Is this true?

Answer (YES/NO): NO